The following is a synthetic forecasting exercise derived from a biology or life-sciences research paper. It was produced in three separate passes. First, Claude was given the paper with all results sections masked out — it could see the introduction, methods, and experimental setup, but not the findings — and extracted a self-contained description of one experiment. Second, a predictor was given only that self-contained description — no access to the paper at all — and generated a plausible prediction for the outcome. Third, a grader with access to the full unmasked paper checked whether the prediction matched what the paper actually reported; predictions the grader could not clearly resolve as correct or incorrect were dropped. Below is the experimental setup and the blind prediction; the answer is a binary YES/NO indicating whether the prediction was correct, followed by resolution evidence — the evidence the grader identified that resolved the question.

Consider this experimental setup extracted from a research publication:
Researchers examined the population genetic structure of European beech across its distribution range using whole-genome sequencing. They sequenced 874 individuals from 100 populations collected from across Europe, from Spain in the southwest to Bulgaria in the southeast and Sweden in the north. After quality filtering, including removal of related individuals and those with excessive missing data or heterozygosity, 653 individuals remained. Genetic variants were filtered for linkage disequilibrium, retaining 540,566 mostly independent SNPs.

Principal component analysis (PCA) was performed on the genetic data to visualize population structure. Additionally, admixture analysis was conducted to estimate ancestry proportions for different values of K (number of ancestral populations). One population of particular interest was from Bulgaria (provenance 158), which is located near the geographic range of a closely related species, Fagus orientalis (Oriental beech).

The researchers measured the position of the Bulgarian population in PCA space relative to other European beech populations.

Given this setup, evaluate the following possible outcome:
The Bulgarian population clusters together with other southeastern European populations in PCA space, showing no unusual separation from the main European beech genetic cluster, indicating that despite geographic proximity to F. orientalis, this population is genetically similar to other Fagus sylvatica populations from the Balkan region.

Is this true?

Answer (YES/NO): NO